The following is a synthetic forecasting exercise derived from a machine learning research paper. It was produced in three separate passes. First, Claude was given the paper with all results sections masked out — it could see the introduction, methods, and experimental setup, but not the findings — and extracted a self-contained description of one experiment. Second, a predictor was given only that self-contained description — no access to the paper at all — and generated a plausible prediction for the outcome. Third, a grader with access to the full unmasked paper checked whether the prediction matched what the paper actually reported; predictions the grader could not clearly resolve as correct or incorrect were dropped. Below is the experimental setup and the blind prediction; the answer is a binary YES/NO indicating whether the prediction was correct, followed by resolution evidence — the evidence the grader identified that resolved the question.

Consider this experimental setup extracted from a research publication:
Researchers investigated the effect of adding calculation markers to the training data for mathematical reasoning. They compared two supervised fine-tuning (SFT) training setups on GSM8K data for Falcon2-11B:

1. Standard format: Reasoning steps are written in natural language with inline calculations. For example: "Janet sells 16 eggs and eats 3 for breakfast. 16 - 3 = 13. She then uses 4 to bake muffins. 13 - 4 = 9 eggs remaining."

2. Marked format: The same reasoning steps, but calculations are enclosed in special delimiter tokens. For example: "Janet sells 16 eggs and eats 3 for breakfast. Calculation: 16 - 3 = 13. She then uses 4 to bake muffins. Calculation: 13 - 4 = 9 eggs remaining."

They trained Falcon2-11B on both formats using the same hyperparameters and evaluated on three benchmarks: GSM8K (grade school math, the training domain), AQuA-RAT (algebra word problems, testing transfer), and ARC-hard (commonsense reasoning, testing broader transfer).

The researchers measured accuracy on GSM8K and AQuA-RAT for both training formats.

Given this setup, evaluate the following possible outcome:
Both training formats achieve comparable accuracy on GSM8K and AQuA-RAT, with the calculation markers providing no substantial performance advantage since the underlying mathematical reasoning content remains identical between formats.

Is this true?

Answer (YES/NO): YES